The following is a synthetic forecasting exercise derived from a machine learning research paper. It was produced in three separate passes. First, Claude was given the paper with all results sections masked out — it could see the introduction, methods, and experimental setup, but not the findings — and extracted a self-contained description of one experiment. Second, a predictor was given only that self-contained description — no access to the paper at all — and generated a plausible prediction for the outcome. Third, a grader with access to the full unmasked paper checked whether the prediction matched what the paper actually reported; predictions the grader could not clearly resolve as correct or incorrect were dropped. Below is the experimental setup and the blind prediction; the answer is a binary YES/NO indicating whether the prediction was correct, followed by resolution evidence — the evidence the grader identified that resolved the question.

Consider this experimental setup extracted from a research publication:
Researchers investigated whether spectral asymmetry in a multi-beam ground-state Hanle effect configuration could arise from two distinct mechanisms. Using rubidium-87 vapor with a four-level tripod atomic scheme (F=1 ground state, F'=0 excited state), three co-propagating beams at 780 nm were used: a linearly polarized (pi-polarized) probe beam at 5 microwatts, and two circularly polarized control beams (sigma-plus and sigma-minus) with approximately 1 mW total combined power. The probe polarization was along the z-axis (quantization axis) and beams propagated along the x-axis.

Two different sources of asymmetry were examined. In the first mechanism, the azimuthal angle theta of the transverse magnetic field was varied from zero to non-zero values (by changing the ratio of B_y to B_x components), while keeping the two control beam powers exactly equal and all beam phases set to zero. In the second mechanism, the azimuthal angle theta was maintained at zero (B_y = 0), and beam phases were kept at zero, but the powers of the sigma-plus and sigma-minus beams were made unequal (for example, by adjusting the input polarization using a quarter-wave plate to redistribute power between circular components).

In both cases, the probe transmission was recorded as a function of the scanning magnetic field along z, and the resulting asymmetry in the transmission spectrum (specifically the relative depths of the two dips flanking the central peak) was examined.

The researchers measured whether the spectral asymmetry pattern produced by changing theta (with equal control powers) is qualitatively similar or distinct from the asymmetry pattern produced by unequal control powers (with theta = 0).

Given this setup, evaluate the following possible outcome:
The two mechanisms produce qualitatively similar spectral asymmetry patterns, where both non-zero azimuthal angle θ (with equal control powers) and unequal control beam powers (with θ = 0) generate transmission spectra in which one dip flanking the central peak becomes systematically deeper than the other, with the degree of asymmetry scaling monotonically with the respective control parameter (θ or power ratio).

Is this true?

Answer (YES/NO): NO